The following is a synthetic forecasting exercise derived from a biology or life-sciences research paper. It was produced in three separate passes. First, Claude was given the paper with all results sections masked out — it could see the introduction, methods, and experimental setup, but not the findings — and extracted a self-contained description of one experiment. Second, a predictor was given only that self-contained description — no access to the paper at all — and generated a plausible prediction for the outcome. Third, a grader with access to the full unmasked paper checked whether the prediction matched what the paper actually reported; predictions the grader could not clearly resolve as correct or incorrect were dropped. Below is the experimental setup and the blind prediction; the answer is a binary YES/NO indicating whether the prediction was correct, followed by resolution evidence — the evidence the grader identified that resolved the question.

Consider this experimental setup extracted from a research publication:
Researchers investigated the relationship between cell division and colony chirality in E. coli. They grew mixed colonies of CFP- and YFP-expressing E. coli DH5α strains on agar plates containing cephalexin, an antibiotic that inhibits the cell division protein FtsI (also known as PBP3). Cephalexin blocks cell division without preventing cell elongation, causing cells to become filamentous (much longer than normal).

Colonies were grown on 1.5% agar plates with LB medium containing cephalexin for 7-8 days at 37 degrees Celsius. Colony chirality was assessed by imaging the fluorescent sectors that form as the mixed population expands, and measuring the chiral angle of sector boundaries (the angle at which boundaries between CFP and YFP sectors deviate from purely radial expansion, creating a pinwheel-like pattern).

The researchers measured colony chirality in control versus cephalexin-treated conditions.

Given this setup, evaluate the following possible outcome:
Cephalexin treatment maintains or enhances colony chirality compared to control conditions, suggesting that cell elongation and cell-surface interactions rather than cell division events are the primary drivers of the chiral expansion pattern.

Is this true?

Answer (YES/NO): YES